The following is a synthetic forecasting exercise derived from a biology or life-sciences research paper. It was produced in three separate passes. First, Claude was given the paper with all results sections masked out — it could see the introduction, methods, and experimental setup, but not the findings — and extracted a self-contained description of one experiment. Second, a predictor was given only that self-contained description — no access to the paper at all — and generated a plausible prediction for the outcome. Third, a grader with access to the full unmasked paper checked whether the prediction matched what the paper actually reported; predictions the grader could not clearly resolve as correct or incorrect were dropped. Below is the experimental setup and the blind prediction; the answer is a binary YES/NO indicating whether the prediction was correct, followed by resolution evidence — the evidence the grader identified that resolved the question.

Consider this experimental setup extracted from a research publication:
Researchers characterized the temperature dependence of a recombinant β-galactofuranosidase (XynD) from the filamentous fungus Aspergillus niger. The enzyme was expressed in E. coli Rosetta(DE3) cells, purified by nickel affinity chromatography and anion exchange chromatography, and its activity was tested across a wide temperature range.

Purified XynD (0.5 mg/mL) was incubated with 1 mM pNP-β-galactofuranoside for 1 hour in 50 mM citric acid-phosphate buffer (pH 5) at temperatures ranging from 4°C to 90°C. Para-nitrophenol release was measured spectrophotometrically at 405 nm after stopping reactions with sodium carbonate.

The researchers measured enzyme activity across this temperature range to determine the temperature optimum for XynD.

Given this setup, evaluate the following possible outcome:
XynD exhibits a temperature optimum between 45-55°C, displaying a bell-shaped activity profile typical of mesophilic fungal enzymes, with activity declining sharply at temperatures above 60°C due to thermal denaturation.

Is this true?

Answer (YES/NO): NO